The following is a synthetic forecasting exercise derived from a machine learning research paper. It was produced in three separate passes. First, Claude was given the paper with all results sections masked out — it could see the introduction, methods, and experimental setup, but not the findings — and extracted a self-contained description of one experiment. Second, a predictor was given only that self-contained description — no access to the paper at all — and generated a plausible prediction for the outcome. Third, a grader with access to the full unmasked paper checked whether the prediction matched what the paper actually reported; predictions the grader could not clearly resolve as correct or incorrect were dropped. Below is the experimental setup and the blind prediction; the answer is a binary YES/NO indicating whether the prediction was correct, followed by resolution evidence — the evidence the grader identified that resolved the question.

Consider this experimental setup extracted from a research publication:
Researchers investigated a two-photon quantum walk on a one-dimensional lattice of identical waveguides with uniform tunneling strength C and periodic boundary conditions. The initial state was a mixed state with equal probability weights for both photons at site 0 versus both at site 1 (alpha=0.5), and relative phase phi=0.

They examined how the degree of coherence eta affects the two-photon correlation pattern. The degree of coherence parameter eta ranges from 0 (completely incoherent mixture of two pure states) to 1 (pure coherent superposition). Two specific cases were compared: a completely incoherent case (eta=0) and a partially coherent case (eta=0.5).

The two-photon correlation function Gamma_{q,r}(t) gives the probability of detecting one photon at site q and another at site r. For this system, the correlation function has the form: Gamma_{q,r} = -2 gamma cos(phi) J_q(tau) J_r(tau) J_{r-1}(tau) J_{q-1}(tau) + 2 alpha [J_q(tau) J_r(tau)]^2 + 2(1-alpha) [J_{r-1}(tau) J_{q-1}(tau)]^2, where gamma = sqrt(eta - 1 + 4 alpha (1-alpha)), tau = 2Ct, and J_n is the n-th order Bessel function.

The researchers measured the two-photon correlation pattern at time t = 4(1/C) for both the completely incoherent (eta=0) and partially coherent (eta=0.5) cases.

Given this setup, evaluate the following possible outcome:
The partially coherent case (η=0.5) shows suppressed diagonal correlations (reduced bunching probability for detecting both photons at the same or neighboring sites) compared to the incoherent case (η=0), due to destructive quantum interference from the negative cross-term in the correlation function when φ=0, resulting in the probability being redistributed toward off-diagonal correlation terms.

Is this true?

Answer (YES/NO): YES